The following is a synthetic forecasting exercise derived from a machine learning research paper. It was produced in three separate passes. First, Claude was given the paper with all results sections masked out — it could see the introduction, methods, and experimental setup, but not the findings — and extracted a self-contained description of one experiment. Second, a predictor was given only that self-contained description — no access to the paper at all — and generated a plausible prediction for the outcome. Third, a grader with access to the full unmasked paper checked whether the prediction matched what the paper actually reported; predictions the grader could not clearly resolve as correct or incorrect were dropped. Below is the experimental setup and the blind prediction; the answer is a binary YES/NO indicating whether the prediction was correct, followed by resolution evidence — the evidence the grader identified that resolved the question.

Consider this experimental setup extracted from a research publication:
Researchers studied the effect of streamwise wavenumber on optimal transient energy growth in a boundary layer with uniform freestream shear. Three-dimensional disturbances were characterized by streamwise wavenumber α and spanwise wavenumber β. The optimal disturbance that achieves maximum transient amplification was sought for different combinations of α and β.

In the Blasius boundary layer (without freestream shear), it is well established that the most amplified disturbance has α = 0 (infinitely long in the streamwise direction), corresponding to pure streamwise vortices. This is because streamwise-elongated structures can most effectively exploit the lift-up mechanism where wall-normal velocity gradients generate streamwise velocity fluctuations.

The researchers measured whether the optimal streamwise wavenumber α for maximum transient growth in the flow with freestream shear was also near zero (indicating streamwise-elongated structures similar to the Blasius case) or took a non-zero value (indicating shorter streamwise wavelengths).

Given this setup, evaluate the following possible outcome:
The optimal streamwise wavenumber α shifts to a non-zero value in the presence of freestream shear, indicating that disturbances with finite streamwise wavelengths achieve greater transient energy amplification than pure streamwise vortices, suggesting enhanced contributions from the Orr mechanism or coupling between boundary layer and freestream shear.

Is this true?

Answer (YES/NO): NO